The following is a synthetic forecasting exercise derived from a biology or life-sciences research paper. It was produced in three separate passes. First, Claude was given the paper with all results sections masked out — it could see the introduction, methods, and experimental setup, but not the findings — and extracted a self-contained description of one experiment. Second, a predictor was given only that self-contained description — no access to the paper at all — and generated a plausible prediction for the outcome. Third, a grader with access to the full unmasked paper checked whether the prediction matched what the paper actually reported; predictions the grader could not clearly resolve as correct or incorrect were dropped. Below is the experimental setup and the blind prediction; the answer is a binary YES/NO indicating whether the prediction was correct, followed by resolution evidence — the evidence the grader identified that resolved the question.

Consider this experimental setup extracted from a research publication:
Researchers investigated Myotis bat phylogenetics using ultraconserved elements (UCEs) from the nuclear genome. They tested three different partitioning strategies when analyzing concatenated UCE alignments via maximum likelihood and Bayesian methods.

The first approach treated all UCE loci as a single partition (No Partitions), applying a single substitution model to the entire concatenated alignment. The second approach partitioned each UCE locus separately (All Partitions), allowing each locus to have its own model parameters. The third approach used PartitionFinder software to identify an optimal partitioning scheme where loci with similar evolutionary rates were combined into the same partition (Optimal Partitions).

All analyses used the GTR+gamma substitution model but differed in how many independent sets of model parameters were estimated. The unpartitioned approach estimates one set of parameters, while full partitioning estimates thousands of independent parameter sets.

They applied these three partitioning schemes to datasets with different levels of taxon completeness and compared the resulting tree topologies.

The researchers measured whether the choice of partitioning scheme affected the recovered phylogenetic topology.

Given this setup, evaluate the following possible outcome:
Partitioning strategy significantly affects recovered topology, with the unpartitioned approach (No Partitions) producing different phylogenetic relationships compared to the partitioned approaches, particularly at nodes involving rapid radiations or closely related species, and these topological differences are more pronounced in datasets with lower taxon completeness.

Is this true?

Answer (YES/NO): NO